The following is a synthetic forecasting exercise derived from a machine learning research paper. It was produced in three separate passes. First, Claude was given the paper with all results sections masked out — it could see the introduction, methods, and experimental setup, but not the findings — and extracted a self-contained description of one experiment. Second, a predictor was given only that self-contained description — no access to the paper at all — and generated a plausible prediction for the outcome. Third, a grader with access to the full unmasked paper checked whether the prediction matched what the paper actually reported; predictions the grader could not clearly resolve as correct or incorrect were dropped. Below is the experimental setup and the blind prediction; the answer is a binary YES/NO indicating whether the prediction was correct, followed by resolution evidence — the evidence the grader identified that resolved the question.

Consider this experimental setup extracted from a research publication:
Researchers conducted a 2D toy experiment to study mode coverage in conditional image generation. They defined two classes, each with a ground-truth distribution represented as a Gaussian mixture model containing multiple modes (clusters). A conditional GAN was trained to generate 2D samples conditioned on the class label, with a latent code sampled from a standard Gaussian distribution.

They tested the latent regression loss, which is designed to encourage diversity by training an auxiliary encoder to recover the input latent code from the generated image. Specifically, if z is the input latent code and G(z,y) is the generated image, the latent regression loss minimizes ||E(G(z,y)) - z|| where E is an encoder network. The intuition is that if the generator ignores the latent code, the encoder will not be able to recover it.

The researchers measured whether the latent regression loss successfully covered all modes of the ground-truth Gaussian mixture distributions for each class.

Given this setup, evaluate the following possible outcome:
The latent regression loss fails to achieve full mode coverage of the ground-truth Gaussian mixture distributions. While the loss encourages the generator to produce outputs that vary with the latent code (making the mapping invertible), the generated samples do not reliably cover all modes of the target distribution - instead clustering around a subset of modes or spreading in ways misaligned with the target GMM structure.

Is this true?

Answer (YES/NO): YES